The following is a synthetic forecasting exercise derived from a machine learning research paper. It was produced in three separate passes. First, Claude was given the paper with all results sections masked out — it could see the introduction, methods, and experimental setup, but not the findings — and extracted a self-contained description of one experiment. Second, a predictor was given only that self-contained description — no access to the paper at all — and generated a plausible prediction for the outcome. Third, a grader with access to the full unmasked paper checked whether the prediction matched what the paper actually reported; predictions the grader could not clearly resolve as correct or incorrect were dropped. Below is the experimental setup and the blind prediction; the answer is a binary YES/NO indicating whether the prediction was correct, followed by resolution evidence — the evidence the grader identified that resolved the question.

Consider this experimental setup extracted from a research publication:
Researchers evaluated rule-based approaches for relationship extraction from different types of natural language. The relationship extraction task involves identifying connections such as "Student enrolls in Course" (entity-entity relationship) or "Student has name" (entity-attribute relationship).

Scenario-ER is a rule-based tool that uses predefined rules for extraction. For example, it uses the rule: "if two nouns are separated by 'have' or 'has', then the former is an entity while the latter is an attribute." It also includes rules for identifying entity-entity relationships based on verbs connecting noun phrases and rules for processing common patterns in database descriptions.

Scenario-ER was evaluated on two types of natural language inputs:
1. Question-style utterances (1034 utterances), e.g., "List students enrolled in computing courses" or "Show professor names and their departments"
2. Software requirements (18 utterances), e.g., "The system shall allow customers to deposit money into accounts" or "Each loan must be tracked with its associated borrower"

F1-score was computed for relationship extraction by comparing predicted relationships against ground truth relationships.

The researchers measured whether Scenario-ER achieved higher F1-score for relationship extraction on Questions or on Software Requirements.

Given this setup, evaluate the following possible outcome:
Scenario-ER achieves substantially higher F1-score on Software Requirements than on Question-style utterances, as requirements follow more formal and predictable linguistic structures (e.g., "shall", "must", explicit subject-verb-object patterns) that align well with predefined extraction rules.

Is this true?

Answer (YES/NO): YES